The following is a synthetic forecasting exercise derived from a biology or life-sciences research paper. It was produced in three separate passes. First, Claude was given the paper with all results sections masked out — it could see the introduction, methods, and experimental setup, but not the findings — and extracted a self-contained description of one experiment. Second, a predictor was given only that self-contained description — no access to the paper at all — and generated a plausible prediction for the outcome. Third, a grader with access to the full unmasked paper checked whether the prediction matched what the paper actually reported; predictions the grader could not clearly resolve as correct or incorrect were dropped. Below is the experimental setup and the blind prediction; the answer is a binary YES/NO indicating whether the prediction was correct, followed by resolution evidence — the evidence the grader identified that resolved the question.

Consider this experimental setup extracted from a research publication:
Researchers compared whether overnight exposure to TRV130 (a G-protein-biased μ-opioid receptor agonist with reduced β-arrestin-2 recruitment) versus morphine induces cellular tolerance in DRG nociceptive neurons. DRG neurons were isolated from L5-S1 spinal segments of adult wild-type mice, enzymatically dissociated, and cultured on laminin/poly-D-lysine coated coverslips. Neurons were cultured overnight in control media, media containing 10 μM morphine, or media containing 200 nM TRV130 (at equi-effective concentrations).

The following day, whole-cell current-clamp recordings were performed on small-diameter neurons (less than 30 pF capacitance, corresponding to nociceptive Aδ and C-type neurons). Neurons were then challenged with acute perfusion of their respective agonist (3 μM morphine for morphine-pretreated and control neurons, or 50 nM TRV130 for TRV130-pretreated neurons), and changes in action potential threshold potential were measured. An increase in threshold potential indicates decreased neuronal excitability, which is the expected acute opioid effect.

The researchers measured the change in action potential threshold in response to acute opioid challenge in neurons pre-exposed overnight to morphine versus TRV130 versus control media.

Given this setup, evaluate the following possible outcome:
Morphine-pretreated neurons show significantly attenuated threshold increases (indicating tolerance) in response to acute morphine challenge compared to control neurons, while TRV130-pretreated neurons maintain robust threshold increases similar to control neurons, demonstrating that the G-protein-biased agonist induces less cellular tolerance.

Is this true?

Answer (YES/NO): YES